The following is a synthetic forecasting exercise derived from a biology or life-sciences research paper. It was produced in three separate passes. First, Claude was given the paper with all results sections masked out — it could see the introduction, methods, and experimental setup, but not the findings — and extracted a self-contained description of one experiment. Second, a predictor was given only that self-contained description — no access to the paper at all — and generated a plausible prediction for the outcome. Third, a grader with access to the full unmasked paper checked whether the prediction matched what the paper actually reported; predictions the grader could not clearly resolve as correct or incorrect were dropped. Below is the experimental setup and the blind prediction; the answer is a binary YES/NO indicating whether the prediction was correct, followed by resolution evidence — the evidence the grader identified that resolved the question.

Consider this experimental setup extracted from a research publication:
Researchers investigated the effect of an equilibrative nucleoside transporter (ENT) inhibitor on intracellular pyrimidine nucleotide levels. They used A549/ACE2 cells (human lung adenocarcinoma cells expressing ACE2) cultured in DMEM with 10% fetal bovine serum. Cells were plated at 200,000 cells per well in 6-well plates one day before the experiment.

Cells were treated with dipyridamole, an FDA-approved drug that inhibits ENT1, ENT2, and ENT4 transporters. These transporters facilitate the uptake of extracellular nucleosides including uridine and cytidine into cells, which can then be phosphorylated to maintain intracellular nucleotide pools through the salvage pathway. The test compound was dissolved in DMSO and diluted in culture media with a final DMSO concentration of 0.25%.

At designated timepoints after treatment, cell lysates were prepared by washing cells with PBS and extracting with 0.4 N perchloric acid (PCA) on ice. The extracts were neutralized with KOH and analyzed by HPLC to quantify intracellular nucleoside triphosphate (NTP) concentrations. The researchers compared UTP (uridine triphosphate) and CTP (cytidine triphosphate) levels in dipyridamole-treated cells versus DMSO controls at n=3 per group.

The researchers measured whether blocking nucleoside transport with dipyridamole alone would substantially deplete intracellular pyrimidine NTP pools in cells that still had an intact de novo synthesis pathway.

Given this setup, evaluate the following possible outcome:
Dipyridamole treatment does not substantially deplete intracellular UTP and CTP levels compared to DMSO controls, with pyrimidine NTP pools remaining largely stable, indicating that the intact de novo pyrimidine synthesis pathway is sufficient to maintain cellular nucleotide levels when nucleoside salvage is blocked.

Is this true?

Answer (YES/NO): YES